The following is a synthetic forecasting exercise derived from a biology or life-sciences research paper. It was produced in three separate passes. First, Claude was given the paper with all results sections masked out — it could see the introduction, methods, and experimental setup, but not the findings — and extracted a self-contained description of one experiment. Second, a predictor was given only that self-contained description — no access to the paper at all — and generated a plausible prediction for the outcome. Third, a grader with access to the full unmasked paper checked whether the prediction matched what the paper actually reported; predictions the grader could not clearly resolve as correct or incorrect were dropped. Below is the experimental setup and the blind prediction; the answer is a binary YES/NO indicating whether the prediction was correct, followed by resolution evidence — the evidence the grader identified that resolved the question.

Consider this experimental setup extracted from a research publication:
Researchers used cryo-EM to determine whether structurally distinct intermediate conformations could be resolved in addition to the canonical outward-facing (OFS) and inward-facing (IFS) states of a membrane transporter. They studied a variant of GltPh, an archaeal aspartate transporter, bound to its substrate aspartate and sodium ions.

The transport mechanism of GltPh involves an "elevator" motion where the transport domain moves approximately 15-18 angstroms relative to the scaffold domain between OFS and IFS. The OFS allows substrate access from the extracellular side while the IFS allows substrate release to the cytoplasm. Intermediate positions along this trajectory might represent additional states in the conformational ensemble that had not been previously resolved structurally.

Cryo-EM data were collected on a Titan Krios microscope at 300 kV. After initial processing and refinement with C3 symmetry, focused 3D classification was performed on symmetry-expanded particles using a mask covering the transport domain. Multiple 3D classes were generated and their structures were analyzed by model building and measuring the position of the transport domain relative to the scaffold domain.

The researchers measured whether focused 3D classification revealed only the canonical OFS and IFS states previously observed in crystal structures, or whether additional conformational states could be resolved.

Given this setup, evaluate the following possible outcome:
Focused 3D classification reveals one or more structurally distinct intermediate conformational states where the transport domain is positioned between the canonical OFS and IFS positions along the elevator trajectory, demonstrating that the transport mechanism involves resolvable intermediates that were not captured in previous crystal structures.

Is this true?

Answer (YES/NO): NO